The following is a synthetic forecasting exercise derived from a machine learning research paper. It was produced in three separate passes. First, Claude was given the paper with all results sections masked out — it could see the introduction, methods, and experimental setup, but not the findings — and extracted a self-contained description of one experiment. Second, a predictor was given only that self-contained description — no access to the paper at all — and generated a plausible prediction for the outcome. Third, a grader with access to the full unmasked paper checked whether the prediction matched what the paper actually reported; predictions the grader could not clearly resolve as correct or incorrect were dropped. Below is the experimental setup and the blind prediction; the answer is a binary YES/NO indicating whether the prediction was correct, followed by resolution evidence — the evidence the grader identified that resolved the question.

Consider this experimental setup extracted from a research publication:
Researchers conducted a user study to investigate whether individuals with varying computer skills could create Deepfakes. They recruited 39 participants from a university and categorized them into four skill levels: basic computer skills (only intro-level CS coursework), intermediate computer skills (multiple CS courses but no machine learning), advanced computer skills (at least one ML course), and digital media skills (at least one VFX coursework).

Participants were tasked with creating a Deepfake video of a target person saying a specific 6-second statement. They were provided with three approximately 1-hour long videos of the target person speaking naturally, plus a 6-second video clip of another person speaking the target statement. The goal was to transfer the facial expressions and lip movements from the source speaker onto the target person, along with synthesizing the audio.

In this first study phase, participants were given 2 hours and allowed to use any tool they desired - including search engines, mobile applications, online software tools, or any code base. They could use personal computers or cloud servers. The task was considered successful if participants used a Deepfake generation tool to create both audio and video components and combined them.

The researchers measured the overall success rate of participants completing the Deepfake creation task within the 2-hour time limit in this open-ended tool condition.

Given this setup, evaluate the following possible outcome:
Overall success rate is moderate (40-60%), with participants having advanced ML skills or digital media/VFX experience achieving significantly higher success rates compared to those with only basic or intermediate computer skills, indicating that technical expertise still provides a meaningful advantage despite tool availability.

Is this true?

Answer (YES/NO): NO